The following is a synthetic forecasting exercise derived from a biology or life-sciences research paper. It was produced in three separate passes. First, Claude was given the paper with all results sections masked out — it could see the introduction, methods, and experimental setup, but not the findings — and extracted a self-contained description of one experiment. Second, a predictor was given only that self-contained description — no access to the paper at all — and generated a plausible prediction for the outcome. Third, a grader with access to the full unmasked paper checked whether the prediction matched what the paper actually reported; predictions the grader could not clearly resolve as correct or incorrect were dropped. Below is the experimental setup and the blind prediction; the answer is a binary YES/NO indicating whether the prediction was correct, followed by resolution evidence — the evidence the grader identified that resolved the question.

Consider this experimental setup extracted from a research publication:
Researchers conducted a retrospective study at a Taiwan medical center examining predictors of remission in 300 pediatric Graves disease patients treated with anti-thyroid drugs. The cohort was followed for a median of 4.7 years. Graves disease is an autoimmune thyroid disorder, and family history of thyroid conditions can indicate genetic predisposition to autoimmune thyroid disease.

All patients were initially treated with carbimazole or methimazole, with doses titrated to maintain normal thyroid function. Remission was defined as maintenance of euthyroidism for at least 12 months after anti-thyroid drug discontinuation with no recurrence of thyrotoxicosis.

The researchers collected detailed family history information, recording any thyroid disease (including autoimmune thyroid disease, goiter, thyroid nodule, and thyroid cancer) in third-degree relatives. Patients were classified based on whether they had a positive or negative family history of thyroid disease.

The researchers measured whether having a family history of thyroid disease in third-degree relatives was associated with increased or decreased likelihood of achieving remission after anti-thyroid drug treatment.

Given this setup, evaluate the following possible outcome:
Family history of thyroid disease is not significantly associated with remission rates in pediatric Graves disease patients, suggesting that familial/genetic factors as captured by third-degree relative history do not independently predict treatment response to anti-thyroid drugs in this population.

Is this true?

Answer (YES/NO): NO